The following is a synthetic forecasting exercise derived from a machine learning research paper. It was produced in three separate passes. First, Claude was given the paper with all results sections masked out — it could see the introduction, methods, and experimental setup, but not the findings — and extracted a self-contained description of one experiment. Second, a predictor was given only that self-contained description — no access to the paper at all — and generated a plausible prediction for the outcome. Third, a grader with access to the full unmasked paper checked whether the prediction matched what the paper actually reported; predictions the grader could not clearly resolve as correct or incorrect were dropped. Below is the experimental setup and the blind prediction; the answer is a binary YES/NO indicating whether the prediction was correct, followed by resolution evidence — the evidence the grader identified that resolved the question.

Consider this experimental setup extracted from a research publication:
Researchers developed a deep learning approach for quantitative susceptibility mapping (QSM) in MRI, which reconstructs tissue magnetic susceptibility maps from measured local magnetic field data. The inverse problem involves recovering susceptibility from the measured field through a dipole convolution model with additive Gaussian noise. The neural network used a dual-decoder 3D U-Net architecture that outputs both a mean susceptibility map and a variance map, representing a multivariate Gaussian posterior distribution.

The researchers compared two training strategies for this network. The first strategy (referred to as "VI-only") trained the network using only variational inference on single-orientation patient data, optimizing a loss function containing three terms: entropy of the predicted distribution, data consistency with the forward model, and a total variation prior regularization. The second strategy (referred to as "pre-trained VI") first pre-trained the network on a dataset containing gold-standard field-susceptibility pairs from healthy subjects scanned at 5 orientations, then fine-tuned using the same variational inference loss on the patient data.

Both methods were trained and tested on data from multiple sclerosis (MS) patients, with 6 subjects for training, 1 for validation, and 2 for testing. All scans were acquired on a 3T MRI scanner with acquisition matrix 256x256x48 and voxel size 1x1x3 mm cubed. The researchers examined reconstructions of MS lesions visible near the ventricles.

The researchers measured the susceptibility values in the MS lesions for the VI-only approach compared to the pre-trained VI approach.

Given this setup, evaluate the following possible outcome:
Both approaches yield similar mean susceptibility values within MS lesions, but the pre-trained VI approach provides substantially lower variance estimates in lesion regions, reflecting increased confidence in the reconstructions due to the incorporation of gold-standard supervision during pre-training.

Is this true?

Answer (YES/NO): NO